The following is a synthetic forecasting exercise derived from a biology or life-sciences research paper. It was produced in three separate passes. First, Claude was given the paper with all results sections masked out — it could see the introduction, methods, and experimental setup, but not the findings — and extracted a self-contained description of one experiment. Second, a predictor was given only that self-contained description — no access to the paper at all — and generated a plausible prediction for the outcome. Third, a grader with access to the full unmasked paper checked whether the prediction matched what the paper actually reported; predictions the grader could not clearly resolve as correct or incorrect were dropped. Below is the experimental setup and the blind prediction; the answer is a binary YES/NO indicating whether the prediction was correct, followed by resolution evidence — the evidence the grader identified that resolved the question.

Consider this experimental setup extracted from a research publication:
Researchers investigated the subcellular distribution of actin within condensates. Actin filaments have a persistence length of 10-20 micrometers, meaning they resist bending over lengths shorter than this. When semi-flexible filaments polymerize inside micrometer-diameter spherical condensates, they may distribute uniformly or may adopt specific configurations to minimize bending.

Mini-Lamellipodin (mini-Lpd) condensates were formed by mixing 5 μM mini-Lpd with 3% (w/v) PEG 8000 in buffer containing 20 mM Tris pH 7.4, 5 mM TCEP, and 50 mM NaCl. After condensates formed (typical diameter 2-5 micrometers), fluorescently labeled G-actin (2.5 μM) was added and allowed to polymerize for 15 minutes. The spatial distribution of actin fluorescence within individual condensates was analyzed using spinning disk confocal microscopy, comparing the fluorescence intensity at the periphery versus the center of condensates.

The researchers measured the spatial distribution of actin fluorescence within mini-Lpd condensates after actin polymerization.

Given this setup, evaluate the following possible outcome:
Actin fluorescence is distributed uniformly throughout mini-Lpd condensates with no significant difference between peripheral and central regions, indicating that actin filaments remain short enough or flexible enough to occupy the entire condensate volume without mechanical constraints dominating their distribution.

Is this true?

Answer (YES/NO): NO